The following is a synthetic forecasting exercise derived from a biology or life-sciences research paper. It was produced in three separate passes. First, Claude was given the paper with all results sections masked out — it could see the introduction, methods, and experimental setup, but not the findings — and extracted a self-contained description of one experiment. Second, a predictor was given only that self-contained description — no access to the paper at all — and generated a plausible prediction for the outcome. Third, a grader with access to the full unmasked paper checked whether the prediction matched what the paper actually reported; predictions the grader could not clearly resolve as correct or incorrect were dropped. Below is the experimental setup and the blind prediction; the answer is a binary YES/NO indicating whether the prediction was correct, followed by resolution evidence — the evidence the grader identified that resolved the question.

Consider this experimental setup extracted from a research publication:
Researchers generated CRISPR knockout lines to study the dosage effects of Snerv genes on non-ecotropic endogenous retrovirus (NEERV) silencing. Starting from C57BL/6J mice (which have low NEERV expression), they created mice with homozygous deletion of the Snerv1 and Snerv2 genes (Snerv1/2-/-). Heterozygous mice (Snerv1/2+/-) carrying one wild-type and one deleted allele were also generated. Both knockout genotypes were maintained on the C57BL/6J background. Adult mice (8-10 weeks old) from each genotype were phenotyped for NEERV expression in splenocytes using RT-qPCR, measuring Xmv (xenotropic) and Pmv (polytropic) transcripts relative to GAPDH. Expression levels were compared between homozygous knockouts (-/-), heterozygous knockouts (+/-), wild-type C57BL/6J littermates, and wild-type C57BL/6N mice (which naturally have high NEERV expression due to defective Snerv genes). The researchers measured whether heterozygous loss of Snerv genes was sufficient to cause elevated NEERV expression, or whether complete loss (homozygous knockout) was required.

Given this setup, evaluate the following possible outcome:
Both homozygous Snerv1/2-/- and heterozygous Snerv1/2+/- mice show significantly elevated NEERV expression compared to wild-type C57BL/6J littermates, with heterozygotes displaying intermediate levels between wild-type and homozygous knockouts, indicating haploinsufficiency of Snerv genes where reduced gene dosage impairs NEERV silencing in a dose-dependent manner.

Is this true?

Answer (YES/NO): NO